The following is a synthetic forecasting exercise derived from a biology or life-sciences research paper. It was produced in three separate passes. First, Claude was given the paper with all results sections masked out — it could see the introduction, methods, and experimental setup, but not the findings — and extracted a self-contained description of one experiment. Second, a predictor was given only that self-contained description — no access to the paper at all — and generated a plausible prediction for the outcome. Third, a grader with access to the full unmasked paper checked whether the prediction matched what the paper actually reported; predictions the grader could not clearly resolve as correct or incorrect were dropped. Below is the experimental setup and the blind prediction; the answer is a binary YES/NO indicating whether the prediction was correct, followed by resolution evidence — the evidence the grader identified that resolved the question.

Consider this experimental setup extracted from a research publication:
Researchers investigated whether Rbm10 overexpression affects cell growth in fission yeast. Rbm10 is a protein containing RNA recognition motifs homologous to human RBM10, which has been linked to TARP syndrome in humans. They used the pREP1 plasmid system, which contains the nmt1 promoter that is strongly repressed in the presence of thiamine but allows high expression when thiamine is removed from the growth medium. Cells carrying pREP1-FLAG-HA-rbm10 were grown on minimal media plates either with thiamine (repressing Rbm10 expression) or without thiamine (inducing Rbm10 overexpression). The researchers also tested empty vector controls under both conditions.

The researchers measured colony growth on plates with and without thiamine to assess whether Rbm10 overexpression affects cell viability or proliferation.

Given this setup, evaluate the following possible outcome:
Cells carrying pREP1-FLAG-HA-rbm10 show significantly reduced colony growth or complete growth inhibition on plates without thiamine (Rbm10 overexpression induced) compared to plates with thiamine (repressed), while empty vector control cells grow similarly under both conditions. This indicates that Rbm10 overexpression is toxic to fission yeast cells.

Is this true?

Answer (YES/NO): YES